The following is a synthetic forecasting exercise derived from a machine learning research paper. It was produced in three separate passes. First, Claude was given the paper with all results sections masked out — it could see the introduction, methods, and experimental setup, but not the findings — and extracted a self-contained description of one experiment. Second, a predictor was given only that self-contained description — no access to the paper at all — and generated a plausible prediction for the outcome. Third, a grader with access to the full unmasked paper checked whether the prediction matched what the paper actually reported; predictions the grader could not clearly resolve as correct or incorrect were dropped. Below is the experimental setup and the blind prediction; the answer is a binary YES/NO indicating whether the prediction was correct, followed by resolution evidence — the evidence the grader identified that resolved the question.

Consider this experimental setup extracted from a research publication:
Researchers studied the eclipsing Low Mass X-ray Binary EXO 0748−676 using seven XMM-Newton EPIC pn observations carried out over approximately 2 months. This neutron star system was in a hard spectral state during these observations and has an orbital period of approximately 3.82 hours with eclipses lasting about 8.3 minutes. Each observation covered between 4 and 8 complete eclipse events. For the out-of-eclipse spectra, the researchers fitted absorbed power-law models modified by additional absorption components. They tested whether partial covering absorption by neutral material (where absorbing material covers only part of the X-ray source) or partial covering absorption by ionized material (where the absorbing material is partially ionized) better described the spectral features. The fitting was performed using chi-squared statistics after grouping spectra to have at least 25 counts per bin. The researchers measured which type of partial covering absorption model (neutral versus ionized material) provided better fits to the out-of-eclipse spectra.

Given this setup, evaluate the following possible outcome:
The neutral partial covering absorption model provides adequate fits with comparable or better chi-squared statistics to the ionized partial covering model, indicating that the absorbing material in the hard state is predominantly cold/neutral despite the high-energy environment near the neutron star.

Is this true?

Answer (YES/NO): NO